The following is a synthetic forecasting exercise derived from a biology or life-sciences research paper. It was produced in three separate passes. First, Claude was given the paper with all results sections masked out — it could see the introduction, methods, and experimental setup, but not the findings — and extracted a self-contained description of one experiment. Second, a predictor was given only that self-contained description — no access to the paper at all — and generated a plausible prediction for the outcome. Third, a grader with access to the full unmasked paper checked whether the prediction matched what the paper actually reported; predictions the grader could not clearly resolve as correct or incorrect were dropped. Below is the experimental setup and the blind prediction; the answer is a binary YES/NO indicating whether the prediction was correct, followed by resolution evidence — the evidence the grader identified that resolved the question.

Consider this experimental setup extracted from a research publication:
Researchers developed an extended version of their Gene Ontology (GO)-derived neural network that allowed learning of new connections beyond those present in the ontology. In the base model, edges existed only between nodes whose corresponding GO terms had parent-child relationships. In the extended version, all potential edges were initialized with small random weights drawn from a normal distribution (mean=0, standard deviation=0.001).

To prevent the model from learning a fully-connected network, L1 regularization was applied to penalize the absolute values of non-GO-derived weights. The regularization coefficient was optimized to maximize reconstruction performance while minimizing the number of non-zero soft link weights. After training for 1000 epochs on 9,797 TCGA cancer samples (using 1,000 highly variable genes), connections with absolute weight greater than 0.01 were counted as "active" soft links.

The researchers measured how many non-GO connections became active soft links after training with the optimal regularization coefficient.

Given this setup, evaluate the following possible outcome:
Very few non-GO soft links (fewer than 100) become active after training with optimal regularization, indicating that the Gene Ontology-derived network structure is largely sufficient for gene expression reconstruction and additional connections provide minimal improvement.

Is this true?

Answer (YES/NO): NO